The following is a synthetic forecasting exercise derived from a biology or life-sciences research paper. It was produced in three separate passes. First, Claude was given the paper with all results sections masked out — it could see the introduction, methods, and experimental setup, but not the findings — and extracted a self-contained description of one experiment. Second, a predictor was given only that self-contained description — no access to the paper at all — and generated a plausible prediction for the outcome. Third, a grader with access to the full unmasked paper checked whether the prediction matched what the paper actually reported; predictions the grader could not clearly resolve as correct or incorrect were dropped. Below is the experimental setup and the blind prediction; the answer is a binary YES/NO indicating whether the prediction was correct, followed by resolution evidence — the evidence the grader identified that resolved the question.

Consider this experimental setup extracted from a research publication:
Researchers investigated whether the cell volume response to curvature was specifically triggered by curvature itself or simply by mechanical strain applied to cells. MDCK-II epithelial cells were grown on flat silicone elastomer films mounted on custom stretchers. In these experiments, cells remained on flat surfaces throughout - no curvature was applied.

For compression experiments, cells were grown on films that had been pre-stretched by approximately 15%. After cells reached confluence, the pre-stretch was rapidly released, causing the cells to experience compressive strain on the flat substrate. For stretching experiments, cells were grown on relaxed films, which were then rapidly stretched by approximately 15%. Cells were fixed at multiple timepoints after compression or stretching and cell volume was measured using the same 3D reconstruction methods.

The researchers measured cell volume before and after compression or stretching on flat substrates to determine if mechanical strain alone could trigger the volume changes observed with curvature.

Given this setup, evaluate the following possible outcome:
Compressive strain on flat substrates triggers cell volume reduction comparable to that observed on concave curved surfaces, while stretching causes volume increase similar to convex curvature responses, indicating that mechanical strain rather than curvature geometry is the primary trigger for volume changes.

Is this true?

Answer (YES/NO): NO